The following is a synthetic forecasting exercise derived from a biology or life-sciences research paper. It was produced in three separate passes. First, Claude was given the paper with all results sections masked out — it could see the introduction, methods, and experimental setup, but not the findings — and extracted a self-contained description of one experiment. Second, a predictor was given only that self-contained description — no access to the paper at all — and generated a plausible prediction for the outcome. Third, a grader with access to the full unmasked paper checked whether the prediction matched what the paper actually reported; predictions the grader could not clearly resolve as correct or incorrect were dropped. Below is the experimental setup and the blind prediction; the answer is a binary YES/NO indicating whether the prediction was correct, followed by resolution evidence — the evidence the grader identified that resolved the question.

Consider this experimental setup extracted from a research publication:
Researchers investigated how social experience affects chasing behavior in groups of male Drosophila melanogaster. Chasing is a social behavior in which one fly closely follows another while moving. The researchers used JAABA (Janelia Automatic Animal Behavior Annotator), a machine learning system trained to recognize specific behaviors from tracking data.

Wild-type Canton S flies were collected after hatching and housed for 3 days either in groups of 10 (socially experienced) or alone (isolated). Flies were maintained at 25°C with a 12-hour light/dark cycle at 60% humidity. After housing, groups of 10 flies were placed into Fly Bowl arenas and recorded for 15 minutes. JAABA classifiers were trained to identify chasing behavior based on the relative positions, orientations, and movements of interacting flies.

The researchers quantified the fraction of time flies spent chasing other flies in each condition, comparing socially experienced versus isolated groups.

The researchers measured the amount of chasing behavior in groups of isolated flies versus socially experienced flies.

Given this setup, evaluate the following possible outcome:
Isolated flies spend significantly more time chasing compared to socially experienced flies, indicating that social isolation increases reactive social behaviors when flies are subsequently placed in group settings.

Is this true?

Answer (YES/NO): YES